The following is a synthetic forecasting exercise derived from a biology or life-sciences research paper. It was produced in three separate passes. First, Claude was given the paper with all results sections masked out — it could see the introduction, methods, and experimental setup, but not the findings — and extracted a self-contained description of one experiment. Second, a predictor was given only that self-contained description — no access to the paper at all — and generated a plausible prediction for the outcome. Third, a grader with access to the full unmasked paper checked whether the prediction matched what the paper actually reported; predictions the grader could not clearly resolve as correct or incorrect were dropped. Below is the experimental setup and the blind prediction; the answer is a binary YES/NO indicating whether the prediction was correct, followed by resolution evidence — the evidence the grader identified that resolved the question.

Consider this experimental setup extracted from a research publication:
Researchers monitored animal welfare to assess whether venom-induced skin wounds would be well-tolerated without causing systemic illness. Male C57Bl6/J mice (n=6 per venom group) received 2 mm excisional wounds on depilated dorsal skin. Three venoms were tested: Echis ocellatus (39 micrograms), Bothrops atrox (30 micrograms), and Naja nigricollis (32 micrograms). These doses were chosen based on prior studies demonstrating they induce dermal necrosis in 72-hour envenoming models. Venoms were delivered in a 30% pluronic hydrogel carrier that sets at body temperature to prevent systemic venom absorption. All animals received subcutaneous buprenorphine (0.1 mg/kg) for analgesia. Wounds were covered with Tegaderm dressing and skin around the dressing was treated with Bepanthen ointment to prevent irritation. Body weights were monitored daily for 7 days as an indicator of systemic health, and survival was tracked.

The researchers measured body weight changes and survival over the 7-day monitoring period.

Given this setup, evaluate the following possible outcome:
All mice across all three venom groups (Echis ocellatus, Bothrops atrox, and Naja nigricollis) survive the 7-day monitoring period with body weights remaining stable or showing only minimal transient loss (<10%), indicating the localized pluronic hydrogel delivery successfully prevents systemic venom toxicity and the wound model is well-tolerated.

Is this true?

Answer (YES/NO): YES